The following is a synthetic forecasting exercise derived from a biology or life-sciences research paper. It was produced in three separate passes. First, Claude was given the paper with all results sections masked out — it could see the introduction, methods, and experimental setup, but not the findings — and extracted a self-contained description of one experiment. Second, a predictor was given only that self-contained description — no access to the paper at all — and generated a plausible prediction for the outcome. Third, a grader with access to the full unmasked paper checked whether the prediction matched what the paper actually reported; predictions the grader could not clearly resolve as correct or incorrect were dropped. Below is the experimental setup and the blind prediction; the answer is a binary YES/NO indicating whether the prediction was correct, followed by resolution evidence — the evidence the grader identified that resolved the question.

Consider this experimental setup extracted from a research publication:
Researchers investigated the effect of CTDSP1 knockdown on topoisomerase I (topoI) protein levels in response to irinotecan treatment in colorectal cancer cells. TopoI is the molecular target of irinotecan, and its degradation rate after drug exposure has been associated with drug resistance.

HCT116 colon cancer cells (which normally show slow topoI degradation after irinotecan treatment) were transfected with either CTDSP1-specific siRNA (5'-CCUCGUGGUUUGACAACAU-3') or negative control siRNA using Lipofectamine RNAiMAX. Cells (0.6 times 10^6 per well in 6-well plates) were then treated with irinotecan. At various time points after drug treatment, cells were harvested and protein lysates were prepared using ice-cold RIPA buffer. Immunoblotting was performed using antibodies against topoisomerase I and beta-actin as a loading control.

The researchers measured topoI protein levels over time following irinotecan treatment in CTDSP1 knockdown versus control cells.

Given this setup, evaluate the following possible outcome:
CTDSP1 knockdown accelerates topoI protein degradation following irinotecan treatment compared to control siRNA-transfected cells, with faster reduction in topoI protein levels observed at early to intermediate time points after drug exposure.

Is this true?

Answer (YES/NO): YES